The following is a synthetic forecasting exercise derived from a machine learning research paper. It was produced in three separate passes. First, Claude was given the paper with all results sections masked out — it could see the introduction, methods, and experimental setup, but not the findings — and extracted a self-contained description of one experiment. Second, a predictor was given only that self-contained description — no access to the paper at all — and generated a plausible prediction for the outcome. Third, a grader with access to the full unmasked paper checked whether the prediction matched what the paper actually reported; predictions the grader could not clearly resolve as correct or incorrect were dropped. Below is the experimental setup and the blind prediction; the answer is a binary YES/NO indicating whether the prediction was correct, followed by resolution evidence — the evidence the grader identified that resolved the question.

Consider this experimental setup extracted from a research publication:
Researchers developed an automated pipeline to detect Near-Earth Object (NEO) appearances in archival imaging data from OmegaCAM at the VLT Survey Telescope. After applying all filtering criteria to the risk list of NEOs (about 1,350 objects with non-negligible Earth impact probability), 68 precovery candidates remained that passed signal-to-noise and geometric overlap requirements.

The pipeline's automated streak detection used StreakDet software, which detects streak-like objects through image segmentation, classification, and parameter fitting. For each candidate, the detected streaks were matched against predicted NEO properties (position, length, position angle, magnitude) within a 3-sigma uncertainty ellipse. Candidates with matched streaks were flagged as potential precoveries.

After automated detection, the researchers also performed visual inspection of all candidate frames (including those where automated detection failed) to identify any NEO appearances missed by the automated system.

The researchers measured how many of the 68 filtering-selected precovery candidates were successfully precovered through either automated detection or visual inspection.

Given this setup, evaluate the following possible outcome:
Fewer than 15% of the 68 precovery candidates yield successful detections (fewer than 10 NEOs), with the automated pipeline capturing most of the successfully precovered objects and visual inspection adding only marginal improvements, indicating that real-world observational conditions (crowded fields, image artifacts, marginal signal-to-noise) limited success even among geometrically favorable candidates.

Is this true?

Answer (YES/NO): NO